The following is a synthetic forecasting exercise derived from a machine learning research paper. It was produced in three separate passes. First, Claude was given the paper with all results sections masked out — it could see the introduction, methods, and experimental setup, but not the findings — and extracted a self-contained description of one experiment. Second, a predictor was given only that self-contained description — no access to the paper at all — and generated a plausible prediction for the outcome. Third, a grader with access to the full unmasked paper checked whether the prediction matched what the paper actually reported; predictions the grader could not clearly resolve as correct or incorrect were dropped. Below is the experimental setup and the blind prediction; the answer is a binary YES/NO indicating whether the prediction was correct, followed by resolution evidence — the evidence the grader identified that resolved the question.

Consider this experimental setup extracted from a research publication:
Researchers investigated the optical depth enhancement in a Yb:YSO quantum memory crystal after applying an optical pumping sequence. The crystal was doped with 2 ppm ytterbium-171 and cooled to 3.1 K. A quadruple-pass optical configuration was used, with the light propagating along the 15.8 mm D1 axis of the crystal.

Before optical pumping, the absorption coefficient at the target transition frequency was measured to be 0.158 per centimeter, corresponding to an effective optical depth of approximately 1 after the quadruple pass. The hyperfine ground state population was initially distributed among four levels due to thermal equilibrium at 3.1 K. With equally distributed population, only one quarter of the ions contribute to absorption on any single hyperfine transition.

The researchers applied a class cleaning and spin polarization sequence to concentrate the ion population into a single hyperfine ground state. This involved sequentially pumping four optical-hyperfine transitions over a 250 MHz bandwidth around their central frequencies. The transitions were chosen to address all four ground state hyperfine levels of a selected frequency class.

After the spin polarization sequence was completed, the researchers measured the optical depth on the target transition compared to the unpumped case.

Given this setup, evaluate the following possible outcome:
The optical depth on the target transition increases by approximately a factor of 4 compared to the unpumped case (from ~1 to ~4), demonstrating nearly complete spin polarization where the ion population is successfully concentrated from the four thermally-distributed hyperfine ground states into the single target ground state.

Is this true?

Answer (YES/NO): NO